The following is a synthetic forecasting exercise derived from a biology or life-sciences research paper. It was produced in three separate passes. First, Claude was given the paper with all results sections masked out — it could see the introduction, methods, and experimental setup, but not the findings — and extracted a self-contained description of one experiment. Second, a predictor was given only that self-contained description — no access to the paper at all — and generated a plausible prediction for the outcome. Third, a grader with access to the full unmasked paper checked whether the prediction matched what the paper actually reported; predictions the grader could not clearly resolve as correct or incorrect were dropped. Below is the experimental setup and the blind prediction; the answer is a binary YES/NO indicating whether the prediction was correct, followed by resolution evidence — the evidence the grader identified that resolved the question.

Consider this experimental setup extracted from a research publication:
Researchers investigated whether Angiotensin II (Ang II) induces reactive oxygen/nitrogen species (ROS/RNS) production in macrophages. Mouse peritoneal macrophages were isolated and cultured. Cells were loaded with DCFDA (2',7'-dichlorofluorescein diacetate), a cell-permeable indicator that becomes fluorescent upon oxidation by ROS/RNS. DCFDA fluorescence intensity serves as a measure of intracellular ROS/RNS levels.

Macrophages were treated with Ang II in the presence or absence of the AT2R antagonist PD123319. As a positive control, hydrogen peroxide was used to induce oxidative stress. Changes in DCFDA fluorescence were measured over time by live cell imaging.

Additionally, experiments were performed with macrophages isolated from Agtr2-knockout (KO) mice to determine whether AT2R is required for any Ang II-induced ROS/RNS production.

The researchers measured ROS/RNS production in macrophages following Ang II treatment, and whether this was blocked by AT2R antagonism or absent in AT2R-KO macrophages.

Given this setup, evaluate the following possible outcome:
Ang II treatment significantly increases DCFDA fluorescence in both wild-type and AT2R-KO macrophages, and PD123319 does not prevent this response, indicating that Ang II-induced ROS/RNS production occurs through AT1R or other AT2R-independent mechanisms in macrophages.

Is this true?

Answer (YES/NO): NO